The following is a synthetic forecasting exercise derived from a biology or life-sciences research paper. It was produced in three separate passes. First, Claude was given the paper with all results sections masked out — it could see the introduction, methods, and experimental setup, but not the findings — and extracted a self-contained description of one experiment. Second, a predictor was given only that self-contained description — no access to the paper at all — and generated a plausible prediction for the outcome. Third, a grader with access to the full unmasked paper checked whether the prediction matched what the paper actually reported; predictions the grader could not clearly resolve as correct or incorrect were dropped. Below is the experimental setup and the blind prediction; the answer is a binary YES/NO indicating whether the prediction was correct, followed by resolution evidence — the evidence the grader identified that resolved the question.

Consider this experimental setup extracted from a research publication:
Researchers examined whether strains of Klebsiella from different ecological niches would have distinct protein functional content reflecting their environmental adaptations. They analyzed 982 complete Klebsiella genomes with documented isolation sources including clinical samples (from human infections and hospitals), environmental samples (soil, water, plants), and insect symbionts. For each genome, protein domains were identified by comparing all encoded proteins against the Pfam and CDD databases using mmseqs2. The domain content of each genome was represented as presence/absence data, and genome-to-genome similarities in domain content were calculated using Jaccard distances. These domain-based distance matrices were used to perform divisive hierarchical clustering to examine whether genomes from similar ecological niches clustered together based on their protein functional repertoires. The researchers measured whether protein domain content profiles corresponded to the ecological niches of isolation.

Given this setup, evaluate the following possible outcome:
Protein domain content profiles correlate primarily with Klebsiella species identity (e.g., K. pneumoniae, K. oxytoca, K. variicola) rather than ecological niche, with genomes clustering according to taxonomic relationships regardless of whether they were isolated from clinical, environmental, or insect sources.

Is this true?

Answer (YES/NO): YES